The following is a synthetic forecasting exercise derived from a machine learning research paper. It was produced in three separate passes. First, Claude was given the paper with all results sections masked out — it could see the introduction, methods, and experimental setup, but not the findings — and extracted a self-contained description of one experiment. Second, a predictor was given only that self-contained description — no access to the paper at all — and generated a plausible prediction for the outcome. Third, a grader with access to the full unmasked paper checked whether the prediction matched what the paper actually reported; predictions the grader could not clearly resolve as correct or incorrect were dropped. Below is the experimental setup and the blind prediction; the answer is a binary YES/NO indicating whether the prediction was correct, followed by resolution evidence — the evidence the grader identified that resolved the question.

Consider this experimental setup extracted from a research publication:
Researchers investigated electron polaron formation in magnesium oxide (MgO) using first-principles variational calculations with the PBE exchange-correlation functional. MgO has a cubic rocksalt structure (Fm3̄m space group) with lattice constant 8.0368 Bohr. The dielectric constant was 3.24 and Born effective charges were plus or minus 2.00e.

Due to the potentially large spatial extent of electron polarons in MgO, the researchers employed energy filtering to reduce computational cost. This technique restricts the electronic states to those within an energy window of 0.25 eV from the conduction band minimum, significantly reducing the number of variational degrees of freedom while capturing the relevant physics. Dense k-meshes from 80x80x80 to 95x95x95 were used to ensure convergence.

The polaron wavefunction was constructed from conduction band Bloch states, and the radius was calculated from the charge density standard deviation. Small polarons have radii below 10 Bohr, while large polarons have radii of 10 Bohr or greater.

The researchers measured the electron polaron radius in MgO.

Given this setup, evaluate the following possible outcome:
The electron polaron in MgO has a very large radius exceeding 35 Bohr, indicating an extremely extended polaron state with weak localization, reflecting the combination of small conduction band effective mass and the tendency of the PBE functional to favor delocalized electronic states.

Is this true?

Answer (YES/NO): YES